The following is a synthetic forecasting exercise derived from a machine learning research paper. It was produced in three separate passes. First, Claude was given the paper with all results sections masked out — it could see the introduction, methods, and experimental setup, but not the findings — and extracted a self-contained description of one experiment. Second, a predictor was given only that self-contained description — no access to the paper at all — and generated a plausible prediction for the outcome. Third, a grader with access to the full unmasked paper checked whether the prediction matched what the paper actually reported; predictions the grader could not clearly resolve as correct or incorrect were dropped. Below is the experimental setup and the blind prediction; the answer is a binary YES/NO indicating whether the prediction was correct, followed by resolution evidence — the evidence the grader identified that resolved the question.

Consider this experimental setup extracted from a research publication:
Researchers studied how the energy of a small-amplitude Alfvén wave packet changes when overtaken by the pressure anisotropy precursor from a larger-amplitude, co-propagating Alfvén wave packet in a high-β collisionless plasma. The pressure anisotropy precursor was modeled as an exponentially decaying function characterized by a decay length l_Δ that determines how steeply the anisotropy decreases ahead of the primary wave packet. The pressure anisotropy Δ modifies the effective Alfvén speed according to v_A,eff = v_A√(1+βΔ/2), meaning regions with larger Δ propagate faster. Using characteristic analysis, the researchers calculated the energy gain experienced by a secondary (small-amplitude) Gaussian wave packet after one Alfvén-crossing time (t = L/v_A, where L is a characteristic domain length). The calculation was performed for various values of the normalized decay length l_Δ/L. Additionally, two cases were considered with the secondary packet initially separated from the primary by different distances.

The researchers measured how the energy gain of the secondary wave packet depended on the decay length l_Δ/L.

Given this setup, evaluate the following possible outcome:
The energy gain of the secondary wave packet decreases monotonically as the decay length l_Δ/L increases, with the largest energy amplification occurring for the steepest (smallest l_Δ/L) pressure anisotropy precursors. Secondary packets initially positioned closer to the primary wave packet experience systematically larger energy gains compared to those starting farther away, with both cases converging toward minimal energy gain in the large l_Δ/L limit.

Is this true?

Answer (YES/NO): NO